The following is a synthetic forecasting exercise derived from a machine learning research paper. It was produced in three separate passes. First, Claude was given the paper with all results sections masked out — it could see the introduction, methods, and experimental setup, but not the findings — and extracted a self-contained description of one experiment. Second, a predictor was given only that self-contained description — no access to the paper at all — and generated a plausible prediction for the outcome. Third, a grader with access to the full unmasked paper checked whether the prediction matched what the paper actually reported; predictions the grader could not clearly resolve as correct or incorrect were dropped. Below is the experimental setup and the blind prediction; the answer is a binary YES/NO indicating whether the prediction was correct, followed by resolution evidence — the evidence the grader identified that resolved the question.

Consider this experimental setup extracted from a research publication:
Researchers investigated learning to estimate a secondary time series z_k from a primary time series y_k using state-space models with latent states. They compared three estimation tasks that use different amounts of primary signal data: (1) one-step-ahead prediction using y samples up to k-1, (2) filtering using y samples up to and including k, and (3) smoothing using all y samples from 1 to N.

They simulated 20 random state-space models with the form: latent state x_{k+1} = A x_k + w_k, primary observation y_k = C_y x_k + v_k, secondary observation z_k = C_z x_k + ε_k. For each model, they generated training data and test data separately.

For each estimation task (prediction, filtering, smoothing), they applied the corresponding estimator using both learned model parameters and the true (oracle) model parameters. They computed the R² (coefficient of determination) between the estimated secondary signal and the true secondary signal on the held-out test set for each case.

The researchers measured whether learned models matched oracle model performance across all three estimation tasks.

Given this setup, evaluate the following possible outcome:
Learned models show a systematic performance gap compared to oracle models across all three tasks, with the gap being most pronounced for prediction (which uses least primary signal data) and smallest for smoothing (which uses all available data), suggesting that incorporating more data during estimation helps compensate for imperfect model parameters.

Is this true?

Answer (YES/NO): NO